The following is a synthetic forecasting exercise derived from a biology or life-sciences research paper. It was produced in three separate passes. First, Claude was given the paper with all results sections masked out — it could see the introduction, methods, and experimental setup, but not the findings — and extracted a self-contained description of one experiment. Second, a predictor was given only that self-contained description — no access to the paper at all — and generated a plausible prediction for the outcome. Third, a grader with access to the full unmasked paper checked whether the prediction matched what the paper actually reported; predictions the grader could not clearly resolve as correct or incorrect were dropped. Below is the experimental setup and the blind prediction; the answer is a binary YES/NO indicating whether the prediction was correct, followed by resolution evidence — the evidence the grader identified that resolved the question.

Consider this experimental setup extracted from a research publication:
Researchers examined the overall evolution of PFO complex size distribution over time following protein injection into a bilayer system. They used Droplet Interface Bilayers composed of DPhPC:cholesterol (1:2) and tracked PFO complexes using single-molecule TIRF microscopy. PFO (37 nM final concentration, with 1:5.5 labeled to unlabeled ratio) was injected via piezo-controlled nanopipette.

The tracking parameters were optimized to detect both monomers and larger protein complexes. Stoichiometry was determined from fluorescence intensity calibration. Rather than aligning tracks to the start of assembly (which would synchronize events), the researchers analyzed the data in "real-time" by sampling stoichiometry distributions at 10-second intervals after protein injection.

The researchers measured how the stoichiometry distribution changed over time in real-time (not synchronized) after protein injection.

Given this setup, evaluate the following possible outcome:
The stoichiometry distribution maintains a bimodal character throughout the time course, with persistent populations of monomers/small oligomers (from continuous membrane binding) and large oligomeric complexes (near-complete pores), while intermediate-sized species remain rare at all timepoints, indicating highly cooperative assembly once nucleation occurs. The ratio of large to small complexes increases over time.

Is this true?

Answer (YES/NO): NO